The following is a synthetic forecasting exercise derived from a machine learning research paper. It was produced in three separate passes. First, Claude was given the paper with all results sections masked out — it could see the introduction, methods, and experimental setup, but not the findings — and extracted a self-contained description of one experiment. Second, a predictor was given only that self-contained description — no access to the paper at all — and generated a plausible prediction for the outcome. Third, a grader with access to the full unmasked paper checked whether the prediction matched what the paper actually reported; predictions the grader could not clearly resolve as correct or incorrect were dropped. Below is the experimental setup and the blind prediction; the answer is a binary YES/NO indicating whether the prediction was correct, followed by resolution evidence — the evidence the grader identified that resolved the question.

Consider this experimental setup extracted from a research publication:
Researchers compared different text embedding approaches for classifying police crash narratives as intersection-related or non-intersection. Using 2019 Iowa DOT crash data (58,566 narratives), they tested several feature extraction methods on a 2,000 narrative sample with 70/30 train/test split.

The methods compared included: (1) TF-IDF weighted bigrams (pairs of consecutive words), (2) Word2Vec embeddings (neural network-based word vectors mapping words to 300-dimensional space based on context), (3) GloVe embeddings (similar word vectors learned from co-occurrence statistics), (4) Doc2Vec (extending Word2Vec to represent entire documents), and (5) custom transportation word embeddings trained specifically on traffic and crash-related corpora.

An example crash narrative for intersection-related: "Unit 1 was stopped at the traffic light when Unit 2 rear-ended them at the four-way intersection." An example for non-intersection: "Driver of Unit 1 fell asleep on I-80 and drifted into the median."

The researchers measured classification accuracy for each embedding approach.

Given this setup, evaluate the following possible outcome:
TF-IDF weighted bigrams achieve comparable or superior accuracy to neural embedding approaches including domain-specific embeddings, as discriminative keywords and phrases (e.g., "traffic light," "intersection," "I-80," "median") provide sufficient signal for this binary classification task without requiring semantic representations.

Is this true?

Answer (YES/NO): YES